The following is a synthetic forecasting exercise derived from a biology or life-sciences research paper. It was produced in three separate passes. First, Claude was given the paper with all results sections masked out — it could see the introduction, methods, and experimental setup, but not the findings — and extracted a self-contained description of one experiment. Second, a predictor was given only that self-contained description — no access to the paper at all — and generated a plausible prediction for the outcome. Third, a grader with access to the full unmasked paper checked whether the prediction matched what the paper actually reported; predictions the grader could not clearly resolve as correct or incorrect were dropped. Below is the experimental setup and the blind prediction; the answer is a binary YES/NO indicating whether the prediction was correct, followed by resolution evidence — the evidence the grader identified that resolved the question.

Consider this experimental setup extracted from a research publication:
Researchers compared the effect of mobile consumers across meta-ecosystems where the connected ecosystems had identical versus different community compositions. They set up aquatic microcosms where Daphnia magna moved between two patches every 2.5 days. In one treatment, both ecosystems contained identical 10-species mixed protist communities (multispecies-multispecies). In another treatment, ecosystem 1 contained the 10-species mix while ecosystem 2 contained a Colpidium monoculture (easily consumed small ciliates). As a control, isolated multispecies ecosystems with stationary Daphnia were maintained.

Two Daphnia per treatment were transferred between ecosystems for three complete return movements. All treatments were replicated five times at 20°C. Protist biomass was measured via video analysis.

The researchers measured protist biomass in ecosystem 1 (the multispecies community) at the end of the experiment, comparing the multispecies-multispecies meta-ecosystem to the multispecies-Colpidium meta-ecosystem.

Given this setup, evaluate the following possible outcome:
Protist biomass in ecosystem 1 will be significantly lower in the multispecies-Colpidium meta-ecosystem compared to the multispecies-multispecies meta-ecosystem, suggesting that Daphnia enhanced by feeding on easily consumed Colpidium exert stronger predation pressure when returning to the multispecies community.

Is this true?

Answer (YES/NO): NO